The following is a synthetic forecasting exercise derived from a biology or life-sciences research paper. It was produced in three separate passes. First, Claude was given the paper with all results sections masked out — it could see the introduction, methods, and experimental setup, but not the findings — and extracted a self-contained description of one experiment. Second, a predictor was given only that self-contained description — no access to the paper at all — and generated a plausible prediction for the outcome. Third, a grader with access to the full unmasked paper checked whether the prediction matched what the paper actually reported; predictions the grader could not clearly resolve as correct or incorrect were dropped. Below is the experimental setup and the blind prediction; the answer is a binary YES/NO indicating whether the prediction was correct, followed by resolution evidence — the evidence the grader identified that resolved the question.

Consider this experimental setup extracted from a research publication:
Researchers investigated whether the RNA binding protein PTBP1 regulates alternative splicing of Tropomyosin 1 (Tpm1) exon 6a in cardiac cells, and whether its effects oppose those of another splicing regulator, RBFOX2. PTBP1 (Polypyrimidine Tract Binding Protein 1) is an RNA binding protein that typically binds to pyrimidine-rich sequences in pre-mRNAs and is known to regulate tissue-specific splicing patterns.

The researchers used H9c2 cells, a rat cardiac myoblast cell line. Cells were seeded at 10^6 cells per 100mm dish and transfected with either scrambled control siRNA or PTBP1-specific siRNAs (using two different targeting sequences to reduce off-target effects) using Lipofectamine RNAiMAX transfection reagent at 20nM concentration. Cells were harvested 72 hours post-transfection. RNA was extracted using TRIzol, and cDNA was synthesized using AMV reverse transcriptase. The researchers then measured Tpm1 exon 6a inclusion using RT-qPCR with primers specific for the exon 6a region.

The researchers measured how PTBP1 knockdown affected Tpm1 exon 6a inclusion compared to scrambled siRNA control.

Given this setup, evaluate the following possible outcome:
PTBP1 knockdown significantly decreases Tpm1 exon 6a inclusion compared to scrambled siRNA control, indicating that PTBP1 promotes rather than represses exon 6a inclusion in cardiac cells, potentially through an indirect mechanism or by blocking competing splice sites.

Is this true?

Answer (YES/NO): YES